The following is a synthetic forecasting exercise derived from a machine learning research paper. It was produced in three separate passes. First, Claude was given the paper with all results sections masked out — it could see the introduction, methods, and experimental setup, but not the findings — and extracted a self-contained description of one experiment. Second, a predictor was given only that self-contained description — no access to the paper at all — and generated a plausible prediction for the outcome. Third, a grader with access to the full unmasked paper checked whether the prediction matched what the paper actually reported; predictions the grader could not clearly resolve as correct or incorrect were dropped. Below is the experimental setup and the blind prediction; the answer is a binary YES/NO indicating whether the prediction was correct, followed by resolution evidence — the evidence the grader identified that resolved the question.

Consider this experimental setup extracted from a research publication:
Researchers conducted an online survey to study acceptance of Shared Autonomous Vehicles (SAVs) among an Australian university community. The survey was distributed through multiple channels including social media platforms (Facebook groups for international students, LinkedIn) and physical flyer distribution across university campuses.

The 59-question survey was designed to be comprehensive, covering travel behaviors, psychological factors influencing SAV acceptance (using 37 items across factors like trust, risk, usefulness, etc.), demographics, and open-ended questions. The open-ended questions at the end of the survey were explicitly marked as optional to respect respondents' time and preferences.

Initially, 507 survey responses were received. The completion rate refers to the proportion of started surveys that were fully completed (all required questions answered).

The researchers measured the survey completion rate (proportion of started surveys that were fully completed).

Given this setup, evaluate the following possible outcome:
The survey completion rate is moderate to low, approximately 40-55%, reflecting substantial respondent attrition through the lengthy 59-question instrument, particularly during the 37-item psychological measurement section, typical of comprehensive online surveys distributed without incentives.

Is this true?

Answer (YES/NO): NO